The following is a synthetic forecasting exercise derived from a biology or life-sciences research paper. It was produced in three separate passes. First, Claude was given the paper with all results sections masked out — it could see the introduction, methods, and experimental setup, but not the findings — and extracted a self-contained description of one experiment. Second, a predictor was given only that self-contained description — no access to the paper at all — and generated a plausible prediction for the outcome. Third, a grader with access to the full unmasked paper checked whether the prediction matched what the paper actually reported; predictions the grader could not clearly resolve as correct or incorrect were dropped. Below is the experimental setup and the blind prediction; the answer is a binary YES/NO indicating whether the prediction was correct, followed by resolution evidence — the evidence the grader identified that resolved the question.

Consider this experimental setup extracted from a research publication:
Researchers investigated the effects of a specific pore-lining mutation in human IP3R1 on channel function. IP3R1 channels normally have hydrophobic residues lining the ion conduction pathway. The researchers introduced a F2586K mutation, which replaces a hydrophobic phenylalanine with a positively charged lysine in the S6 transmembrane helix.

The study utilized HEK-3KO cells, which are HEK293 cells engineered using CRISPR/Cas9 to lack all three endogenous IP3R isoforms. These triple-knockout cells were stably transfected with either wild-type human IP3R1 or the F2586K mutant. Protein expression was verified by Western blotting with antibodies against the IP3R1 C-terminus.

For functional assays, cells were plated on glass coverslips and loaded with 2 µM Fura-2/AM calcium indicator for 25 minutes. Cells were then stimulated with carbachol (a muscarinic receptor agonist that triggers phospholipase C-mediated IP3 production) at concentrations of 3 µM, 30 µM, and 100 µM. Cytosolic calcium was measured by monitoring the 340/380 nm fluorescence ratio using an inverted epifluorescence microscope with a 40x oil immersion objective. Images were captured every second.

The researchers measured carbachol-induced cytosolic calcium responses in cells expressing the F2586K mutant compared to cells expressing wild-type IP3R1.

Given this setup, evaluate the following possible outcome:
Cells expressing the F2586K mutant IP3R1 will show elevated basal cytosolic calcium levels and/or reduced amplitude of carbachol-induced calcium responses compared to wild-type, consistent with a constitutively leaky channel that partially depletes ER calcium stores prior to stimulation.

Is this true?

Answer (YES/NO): NO